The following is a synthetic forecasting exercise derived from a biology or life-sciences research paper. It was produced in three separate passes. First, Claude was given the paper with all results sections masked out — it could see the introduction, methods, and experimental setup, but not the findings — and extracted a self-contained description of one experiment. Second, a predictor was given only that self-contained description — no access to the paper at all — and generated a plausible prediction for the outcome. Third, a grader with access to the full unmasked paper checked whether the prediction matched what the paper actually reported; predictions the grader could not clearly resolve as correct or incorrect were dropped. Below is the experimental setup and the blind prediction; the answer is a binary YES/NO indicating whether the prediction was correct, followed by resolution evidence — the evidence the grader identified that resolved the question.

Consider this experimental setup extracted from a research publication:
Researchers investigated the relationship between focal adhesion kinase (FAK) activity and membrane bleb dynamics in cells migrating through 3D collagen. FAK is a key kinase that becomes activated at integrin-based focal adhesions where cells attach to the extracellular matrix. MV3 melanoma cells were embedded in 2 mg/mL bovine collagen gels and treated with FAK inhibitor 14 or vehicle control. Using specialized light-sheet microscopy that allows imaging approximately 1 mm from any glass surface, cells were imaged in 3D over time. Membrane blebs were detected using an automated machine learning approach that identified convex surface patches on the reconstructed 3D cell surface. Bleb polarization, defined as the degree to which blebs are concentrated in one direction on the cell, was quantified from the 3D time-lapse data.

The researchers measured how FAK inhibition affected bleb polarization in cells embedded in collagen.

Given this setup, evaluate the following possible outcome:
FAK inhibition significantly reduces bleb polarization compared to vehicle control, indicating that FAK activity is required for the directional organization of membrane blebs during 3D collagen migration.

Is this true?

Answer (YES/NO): NO